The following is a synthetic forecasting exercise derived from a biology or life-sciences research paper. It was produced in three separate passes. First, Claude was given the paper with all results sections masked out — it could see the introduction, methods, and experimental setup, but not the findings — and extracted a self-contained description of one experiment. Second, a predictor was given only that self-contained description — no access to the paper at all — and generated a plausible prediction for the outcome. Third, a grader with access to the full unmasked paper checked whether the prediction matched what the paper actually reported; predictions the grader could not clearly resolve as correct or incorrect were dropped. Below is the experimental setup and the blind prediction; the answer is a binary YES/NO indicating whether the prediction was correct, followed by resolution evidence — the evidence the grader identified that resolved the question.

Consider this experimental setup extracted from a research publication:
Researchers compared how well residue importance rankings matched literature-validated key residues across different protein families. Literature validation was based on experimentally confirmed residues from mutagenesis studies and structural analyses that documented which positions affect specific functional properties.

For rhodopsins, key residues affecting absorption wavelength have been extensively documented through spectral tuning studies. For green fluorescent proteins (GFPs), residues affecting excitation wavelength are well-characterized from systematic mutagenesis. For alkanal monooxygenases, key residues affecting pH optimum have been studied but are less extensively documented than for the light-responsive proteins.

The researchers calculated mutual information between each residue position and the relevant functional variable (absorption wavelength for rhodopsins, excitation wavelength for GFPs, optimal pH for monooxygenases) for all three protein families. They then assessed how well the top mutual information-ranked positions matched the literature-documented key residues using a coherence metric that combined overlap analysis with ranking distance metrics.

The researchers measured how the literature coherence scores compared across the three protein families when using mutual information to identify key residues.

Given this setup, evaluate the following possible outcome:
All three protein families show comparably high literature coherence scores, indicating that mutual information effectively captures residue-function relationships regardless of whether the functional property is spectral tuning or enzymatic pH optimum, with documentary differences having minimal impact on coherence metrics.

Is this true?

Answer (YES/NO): NO